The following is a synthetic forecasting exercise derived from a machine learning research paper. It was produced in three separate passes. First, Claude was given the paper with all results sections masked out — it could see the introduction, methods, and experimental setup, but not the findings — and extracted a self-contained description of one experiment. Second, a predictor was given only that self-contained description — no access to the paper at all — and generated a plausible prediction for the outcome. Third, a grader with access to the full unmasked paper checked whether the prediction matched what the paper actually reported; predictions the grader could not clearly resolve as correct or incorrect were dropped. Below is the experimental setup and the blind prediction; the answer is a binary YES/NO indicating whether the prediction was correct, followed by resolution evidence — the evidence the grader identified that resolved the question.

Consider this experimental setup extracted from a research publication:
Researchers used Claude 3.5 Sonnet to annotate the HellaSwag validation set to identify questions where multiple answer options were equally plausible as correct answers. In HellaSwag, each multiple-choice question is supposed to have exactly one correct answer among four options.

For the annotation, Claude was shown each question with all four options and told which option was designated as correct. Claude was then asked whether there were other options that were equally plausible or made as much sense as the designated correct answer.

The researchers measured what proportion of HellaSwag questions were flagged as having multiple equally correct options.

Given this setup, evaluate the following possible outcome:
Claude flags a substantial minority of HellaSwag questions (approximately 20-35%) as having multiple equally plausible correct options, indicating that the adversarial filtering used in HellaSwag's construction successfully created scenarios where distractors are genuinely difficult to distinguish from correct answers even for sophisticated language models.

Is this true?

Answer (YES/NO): YES